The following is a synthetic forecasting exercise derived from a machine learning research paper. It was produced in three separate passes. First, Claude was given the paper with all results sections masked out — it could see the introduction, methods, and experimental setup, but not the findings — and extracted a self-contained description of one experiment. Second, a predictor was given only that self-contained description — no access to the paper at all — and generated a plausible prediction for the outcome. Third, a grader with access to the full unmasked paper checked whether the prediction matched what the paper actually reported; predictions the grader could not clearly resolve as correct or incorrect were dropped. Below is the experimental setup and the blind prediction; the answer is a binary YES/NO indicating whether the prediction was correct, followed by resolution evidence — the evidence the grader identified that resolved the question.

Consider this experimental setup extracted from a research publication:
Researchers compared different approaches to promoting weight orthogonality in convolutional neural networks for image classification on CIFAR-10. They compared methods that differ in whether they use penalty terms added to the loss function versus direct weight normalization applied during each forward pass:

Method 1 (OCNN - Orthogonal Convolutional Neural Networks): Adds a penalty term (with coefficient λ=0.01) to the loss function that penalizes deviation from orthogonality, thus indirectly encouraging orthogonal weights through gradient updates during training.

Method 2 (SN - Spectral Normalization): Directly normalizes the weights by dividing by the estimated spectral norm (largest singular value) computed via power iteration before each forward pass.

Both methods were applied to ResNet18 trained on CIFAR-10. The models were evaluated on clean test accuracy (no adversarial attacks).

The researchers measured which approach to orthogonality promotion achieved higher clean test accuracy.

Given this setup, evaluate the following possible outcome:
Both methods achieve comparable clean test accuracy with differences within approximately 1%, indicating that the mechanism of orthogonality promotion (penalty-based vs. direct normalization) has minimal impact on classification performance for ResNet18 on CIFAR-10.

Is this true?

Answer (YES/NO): YES